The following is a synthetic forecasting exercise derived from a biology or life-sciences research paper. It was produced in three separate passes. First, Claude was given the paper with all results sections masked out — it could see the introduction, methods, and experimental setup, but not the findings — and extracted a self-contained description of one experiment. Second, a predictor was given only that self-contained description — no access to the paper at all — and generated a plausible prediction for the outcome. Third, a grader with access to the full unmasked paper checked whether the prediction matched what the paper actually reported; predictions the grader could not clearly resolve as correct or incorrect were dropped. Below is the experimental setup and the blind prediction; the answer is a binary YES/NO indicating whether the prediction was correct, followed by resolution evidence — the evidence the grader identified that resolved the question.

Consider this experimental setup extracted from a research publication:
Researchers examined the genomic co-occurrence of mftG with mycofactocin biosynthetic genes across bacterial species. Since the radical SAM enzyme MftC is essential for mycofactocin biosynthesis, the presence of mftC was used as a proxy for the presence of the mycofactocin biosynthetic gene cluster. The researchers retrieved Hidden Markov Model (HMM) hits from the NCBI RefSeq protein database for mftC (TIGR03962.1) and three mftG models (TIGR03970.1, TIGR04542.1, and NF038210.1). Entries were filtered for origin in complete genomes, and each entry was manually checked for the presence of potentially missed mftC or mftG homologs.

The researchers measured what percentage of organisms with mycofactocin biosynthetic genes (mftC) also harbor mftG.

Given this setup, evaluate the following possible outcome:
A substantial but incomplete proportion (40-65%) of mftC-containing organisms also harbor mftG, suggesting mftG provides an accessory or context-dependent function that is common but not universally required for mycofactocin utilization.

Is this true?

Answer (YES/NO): NO